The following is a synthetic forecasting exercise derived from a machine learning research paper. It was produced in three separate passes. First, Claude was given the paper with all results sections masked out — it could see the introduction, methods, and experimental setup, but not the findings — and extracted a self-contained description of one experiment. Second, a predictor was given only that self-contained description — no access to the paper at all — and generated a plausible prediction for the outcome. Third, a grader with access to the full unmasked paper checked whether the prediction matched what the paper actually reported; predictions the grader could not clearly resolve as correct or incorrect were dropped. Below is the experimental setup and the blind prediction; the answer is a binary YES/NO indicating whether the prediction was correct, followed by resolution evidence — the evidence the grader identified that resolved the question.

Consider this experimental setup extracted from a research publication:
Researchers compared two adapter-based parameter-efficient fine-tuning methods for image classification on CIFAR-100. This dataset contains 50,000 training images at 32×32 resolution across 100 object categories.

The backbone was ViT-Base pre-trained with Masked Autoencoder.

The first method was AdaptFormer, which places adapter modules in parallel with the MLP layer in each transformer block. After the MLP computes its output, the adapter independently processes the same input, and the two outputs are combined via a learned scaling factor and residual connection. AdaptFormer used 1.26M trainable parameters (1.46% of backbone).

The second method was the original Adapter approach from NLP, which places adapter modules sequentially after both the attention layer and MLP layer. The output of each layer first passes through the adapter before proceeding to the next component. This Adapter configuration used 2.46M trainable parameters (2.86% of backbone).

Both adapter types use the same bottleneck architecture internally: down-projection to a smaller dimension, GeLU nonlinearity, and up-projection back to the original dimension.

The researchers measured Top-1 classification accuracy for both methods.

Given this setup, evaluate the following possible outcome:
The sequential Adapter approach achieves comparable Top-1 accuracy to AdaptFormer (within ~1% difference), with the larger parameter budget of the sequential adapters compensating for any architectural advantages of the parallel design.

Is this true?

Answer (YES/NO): NO